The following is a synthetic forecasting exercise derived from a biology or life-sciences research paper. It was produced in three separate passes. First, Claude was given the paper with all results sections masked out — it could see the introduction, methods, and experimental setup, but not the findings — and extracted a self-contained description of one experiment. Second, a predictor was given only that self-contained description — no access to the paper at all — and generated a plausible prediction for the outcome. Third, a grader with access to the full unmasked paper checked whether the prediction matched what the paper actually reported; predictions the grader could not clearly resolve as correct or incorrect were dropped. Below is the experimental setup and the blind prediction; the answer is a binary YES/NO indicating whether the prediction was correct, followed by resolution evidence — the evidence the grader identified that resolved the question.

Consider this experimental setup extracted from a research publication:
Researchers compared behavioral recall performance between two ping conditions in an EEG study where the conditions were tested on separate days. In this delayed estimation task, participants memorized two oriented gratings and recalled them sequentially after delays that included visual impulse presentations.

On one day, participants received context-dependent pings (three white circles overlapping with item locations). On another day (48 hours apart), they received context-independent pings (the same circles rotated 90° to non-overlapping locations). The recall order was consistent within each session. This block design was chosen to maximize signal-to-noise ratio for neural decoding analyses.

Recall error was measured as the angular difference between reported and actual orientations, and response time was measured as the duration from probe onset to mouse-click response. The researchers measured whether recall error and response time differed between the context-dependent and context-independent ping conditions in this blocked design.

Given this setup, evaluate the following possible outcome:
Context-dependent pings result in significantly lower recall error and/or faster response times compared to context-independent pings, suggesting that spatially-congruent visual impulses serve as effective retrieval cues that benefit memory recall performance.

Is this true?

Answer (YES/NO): NO